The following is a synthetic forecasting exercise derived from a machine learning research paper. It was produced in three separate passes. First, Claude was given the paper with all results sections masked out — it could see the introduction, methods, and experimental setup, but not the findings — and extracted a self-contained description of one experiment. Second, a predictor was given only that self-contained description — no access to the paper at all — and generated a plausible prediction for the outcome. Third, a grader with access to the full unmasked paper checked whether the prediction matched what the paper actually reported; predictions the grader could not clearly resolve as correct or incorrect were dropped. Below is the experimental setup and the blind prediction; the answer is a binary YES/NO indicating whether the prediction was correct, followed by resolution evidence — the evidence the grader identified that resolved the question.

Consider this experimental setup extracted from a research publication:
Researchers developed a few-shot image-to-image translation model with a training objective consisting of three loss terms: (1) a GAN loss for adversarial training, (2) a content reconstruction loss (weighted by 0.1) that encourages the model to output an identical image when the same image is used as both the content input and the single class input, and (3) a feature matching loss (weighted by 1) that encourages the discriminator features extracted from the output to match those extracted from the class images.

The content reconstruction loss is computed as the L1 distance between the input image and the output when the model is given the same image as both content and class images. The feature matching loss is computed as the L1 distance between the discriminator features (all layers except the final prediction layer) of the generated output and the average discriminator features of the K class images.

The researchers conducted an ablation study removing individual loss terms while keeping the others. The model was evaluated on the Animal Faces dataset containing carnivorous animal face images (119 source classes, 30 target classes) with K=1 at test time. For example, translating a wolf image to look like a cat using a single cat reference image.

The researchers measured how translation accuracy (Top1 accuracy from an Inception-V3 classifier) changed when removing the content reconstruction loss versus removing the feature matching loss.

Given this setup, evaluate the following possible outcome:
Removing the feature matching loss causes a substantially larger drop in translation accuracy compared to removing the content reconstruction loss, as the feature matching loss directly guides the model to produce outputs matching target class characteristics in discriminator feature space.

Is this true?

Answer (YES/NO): NO